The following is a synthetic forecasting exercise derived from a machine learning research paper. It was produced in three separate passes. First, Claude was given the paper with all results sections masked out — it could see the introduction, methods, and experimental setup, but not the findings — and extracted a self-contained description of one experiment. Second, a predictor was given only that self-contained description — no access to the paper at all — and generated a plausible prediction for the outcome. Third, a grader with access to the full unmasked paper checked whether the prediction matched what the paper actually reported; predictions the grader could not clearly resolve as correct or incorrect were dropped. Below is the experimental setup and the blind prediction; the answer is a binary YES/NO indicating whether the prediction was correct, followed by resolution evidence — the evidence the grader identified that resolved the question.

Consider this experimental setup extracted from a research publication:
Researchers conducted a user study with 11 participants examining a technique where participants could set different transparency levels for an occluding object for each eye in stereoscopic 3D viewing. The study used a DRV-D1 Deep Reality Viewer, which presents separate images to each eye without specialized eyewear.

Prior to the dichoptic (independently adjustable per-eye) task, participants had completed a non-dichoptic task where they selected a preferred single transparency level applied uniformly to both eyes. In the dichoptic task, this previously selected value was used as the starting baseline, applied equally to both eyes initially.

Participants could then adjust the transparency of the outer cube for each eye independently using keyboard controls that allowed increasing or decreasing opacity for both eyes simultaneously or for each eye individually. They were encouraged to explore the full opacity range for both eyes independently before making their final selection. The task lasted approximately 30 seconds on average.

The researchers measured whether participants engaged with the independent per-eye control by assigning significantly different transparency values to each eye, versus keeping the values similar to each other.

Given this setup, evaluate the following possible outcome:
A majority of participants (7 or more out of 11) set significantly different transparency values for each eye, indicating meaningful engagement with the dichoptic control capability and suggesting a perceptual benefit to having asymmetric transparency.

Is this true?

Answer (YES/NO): YES